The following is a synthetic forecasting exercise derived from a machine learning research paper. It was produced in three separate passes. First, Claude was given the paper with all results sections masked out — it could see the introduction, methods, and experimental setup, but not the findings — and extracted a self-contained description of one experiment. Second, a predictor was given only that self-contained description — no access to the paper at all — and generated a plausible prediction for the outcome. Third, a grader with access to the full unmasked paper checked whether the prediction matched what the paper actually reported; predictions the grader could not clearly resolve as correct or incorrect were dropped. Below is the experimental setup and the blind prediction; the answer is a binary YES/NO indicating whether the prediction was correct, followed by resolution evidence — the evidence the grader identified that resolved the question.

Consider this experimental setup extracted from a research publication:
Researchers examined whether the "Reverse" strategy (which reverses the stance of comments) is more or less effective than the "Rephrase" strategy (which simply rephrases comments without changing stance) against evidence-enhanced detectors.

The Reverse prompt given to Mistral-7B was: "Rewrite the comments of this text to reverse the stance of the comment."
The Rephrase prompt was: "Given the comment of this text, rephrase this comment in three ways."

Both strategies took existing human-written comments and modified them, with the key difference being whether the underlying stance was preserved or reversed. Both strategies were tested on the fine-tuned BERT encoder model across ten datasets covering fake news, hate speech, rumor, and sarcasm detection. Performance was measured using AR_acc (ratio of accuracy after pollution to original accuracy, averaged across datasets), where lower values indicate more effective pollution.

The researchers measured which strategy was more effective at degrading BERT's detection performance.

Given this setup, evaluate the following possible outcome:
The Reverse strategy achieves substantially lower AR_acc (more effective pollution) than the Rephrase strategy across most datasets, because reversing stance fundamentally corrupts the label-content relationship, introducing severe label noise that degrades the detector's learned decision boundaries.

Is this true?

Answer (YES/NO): YES